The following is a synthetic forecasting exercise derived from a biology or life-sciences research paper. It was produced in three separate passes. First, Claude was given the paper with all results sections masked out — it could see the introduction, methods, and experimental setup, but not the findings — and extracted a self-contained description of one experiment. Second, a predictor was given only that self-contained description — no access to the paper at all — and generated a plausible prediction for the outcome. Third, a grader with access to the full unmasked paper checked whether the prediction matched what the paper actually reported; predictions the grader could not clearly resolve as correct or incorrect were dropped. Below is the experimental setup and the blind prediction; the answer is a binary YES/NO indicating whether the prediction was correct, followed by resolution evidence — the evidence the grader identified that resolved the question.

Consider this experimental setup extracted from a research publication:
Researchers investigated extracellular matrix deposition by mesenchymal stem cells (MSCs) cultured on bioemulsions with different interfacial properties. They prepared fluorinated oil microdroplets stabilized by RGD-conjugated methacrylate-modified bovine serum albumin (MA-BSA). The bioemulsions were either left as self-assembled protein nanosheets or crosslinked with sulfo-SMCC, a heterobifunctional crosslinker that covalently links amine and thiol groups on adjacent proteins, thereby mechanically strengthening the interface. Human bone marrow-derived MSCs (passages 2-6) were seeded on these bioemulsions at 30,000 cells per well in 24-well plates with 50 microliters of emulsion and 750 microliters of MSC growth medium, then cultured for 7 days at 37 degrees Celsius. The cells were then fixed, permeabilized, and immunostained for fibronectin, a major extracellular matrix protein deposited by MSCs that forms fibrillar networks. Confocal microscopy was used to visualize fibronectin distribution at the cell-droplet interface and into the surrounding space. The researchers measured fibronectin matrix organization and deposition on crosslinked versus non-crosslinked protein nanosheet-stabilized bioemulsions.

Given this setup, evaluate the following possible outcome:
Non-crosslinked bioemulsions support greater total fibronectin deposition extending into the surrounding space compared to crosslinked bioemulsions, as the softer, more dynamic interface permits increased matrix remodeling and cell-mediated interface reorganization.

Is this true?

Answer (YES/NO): NO